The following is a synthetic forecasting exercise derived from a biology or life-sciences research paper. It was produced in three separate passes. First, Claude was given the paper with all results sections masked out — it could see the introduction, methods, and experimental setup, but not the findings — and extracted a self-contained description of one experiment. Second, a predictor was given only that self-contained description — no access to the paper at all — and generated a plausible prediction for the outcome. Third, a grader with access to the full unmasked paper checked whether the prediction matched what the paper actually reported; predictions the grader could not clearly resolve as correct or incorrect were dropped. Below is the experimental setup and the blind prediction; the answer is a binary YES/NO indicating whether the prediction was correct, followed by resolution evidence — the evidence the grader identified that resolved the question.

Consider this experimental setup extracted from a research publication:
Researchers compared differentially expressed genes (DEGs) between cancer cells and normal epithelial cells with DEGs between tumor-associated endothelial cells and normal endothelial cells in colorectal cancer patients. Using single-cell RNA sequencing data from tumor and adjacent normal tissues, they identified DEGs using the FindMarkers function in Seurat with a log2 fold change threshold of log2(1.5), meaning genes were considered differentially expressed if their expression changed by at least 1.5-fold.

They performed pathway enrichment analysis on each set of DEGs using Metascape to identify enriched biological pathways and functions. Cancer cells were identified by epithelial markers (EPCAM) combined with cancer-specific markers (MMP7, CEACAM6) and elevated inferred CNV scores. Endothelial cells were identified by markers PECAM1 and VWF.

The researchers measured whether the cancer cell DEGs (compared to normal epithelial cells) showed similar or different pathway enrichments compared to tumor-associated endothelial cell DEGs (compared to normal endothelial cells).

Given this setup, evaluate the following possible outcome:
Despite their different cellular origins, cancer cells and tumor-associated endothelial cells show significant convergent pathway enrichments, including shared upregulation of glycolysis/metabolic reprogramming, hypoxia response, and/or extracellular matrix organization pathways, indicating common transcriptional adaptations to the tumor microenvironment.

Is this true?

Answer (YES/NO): NO